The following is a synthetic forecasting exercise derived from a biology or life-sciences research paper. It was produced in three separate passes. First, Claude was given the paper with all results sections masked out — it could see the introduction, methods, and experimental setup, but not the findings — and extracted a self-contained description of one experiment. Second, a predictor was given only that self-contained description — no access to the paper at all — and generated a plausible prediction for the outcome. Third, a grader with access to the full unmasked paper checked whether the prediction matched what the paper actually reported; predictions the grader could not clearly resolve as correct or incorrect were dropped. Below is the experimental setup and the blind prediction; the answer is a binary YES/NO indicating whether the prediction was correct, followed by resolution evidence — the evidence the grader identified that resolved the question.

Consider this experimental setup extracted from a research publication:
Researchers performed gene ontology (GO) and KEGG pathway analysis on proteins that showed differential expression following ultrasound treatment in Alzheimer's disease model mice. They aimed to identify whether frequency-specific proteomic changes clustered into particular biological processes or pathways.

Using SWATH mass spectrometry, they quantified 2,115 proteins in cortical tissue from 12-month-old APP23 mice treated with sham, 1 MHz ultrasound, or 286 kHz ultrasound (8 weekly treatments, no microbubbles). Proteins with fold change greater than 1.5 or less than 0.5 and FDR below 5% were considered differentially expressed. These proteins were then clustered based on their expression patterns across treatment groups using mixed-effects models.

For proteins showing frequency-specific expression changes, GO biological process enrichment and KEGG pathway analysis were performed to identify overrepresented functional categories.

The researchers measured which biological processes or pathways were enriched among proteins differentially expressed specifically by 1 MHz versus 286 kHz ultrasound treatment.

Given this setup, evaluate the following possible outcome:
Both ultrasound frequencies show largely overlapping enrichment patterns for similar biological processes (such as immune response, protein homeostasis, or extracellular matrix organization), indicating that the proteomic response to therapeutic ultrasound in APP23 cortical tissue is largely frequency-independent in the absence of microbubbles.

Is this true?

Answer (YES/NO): NO